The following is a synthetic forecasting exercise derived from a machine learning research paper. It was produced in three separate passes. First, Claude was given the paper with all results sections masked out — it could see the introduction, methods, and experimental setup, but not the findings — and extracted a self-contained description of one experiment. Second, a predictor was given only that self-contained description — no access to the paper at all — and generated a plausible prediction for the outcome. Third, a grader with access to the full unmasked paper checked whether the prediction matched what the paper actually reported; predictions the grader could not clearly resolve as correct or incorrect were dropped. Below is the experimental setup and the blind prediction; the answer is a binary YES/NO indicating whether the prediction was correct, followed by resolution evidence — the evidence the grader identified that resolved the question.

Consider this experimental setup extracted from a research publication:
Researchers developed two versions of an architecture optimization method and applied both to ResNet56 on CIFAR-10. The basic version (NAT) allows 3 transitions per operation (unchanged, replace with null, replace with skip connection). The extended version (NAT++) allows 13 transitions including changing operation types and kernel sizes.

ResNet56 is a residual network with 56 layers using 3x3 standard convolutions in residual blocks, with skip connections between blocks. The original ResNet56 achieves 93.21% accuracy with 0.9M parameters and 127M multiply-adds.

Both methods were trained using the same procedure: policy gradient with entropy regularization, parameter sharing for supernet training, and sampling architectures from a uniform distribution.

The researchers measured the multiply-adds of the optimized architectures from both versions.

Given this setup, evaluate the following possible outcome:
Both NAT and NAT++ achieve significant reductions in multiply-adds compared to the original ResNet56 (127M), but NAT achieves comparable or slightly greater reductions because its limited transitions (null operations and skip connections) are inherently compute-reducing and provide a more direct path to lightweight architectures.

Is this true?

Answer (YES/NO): NO